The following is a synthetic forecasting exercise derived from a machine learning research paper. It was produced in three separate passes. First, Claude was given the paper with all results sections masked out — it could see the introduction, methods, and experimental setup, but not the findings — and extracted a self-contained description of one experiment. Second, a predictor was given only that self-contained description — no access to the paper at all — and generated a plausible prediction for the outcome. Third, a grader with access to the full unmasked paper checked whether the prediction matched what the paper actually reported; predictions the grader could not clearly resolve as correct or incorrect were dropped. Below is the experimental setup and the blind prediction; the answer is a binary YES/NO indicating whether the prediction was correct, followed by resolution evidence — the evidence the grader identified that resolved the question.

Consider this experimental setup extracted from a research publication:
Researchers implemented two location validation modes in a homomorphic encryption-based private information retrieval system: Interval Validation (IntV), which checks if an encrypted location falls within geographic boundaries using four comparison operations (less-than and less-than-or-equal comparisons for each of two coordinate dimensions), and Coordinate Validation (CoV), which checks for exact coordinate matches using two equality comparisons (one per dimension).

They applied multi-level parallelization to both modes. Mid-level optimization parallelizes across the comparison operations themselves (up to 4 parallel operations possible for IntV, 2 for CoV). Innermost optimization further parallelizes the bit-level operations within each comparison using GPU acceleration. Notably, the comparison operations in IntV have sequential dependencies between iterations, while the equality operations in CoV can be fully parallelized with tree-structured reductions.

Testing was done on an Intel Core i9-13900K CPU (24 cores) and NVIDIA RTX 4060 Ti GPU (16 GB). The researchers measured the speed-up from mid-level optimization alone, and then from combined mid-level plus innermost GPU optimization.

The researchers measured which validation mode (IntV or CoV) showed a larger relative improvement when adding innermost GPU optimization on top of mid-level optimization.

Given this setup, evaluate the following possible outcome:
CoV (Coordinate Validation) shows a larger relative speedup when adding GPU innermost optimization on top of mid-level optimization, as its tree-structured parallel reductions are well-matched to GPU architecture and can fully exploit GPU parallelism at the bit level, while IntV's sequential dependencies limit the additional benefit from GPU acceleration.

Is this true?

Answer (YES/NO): YES